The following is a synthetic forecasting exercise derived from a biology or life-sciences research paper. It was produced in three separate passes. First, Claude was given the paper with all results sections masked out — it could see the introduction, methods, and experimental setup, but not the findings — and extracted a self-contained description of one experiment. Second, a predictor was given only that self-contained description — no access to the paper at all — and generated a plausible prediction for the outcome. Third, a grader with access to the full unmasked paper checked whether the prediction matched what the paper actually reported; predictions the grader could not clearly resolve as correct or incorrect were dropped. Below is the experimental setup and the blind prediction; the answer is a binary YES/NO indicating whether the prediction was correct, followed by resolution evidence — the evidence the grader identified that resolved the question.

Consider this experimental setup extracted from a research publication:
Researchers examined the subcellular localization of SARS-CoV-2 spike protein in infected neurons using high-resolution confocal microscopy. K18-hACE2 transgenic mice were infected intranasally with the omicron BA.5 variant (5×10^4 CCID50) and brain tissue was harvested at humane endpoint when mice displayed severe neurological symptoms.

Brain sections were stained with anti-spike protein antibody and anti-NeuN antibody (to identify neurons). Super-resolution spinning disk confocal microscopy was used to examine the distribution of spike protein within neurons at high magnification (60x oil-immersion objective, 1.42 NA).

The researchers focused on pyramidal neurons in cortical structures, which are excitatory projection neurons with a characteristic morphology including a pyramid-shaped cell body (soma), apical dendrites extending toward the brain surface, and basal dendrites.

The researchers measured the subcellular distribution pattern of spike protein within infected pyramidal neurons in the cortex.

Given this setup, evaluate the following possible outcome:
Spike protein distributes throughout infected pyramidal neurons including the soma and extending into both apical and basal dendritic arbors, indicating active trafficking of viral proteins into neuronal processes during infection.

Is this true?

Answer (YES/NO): YES